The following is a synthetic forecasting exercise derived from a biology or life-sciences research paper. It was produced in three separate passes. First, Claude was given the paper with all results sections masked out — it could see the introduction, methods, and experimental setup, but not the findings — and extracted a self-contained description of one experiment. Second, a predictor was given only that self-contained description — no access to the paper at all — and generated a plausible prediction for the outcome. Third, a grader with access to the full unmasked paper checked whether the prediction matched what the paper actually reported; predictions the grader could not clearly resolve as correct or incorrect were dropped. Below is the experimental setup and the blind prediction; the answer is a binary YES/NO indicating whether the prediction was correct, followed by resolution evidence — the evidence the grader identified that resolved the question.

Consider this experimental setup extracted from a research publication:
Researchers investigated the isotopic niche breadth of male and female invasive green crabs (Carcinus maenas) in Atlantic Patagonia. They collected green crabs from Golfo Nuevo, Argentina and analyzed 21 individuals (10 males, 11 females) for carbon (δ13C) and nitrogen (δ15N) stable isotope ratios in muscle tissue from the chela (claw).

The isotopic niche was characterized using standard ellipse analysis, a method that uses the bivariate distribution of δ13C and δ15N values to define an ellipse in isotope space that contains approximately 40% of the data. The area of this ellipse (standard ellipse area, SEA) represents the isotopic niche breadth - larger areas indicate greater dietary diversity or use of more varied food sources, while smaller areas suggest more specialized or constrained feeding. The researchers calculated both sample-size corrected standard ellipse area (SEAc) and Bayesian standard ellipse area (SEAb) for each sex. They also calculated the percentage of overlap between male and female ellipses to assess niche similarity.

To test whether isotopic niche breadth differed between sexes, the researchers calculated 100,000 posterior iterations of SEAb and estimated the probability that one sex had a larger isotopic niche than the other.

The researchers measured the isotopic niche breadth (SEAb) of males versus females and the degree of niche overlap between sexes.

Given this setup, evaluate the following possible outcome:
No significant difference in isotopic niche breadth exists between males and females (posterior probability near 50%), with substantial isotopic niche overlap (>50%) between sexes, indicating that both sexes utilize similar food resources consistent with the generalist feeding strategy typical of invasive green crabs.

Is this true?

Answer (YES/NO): NO